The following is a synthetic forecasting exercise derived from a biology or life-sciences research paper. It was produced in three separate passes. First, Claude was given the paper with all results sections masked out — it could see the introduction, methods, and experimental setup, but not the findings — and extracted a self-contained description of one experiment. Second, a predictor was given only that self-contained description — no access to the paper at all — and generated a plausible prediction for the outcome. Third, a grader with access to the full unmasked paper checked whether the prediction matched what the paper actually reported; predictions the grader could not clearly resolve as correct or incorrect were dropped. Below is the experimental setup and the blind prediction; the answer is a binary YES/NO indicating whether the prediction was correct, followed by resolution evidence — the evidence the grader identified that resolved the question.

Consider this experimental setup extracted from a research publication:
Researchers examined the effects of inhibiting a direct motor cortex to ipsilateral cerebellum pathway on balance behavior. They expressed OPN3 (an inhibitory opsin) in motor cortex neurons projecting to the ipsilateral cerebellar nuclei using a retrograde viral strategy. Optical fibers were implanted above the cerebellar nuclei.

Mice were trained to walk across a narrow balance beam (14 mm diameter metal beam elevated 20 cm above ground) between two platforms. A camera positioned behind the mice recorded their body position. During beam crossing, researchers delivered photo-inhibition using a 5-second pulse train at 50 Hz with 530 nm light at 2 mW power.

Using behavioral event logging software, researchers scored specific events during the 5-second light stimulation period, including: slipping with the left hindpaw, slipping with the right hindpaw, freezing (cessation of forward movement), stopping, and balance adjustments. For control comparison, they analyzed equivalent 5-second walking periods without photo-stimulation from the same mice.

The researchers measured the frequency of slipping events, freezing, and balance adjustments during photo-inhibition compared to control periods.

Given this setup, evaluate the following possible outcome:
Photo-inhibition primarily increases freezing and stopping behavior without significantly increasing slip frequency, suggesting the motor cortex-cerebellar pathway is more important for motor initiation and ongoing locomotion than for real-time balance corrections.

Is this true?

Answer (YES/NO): NO